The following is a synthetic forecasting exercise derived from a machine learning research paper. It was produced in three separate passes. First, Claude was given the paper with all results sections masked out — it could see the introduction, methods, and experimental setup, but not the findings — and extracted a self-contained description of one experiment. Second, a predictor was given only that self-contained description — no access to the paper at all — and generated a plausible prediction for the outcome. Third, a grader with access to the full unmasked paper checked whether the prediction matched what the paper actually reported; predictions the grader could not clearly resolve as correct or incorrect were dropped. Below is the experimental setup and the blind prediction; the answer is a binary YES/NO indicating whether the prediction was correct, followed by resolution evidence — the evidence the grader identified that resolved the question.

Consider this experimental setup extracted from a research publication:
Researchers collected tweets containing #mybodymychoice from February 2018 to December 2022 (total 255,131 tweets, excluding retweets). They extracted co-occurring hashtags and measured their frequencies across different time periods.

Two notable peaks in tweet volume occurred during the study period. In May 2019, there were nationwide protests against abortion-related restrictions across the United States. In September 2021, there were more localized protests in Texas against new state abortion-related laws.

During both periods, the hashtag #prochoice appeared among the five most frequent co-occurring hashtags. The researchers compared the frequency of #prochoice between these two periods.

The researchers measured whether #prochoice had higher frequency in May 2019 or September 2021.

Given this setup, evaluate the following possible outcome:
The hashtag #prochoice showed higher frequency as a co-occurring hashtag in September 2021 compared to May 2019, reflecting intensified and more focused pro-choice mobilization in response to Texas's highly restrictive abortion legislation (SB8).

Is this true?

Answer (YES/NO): YES